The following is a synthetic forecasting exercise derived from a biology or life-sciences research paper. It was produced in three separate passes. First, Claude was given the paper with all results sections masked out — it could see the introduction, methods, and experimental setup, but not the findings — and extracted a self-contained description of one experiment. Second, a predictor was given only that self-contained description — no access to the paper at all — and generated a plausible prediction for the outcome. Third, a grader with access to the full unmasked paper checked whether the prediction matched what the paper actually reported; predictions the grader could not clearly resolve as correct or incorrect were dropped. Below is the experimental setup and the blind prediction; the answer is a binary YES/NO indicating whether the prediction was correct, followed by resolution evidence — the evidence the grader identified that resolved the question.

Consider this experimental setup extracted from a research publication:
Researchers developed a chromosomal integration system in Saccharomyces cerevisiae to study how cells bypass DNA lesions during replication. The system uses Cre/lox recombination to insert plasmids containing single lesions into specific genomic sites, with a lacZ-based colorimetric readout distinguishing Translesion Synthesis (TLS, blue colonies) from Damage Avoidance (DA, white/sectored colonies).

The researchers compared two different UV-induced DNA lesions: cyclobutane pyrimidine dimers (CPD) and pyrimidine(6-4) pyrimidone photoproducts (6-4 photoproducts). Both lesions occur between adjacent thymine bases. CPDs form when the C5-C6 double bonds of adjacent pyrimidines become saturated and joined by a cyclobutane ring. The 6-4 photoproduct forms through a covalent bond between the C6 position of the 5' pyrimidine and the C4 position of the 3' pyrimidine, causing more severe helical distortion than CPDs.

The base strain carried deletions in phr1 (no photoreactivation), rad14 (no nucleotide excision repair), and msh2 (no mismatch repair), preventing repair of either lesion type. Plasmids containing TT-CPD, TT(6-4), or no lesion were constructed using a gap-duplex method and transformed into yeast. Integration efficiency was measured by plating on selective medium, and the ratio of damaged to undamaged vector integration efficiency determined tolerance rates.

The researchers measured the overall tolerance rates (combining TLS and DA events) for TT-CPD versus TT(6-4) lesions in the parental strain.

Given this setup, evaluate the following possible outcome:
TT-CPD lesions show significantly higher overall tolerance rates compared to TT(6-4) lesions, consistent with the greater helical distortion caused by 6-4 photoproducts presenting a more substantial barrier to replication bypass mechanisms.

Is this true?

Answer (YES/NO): NO